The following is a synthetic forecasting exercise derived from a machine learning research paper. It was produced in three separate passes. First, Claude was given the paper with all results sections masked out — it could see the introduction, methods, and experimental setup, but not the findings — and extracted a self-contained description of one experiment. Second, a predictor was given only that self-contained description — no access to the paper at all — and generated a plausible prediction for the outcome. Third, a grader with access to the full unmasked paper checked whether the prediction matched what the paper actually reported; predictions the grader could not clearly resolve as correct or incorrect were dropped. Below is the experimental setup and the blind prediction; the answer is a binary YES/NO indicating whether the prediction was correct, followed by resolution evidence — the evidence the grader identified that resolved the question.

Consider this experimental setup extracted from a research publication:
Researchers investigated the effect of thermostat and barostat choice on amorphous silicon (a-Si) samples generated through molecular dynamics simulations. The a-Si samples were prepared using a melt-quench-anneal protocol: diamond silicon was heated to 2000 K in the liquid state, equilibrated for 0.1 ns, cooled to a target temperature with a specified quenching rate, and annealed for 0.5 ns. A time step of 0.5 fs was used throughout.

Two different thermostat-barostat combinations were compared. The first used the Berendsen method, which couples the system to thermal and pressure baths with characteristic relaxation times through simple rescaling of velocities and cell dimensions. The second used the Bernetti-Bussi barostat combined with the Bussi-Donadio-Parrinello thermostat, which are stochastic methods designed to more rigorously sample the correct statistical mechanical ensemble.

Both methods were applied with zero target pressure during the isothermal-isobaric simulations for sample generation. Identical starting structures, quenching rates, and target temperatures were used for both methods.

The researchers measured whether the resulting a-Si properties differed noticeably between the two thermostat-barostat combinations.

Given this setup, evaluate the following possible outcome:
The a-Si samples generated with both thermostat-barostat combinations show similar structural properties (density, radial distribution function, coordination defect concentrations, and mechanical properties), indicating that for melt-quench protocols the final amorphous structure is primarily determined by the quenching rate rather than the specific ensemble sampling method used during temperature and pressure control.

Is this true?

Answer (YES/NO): NO